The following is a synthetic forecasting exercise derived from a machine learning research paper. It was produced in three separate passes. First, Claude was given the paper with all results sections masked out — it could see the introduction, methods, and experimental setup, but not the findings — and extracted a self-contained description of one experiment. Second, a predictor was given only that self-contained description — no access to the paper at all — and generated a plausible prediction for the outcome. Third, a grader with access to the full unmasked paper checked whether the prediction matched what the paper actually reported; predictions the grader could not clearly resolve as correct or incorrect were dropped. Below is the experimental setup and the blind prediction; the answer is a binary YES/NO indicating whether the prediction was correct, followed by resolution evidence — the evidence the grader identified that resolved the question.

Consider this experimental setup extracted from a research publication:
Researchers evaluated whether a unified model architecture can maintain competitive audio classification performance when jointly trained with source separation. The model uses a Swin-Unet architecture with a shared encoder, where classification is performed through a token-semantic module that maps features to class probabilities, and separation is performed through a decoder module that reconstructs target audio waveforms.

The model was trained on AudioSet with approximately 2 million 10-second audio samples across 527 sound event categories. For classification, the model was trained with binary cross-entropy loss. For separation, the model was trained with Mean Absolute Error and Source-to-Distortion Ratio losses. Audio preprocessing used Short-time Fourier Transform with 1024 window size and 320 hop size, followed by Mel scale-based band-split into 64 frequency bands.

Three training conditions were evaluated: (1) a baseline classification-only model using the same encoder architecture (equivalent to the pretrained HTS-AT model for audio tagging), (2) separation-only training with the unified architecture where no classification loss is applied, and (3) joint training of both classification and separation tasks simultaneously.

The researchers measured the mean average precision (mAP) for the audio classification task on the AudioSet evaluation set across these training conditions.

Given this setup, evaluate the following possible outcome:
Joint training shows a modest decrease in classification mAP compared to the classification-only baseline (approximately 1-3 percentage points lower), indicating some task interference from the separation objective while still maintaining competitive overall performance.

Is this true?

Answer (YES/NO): YES